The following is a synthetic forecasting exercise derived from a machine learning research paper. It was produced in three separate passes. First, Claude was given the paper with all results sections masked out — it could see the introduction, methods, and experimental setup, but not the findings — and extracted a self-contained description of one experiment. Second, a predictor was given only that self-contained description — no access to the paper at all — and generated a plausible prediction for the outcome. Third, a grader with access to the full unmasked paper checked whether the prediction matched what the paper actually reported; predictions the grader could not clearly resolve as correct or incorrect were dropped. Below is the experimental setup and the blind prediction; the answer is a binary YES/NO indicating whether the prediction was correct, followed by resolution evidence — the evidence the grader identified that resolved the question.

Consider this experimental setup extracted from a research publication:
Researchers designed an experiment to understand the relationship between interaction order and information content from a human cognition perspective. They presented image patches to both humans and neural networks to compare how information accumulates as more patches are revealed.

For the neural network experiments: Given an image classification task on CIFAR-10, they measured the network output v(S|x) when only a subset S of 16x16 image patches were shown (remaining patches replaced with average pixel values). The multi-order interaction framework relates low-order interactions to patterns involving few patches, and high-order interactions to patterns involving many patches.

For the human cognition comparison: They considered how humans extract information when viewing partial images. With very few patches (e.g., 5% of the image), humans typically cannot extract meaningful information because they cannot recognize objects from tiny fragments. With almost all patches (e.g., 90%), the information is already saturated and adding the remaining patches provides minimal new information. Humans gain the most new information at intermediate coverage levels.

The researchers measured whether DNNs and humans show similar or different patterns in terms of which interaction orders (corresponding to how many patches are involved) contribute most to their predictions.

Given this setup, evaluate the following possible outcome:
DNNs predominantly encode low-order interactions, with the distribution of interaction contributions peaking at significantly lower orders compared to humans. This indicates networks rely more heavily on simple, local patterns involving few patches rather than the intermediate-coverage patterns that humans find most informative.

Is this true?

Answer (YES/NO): NO